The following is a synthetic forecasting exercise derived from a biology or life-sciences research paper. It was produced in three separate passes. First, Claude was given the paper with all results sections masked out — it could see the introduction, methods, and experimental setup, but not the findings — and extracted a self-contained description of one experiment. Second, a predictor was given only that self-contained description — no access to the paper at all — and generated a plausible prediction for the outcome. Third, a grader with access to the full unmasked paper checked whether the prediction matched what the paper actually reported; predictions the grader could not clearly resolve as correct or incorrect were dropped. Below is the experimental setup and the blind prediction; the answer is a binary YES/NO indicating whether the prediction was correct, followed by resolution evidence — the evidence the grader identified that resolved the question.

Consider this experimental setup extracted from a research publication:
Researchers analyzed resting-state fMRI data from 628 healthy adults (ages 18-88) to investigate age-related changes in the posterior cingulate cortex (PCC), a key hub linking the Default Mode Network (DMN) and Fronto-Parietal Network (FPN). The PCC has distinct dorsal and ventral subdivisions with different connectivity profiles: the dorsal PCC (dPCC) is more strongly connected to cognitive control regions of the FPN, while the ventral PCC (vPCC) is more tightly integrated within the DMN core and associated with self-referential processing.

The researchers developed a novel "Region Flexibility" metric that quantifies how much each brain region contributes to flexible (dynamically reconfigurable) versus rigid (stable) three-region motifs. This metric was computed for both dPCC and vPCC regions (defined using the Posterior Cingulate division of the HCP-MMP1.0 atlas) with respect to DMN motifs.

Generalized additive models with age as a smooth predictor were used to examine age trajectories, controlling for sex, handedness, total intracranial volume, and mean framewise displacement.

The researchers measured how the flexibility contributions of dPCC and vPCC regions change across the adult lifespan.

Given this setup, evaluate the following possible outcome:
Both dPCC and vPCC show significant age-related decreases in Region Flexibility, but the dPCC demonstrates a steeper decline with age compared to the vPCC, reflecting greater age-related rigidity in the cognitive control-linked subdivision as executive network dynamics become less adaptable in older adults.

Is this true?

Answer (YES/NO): NO